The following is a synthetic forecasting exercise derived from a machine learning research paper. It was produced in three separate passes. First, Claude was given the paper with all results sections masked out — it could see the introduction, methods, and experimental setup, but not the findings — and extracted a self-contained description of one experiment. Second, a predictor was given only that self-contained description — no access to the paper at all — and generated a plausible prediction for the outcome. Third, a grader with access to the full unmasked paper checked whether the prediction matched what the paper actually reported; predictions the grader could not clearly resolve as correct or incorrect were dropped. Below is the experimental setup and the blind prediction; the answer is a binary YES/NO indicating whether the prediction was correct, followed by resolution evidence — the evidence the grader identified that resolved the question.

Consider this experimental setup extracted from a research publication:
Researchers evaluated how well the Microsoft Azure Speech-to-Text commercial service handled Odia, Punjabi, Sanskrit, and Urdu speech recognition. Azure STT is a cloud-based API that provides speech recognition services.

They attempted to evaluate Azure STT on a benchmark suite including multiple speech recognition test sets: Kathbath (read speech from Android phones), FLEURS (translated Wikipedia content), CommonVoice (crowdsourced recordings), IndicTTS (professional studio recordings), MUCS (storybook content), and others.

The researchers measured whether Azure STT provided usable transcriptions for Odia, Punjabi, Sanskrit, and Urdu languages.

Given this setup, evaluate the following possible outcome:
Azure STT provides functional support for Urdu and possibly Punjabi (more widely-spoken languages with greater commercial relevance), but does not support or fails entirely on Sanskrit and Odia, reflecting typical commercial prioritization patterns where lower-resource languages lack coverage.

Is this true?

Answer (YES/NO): NO